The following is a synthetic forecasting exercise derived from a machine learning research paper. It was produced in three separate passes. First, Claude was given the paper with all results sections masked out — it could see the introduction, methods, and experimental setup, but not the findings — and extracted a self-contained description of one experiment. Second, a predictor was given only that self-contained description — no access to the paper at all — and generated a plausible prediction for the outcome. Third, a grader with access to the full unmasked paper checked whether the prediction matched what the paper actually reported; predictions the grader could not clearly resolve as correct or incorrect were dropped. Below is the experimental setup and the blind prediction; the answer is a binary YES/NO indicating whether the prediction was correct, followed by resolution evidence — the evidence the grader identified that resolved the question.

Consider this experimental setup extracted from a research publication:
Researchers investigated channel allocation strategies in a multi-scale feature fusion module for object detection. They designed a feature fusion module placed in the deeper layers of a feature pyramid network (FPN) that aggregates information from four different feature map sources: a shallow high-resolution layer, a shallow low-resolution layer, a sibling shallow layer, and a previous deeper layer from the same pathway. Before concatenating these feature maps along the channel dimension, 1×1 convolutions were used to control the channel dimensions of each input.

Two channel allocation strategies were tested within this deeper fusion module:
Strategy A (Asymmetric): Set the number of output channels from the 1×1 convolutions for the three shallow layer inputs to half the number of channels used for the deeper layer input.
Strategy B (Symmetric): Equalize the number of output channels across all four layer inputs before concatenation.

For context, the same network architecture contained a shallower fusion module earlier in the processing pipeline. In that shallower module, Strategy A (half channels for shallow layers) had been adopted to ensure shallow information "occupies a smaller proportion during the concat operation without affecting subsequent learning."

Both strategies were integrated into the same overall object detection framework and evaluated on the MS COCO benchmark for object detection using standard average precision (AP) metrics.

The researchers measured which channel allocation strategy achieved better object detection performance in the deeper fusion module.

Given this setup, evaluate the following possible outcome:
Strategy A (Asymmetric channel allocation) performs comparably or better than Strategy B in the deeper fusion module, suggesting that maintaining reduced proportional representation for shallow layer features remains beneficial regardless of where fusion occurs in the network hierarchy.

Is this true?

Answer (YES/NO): NO